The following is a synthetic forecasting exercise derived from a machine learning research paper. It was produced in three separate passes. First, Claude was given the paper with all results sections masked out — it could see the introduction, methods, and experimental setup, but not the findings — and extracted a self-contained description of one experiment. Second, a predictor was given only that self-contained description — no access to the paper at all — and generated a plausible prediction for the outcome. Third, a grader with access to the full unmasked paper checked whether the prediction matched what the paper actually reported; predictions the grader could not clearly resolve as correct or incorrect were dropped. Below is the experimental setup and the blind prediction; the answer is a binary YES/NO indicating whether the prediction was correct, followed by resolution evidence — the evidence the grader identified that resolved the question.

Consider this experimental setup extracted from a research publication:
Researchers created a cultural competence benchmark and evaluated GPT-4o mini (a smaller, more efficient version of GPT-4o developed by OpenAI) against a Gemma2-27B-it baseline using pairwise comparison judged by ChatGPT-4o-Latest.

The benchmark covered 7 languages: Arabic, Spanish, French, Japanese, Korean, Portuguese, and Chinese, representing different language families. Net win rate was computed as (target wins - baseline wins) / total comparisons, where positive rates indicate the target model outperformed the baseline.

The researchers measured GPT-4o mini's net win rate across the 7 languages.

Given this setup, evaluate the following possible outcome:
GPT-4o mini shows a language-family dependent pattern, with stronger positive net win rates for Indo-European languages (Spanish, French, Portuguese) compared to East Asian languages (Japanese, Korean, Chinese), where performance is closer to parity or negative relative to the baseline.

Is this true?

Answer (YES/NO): YES